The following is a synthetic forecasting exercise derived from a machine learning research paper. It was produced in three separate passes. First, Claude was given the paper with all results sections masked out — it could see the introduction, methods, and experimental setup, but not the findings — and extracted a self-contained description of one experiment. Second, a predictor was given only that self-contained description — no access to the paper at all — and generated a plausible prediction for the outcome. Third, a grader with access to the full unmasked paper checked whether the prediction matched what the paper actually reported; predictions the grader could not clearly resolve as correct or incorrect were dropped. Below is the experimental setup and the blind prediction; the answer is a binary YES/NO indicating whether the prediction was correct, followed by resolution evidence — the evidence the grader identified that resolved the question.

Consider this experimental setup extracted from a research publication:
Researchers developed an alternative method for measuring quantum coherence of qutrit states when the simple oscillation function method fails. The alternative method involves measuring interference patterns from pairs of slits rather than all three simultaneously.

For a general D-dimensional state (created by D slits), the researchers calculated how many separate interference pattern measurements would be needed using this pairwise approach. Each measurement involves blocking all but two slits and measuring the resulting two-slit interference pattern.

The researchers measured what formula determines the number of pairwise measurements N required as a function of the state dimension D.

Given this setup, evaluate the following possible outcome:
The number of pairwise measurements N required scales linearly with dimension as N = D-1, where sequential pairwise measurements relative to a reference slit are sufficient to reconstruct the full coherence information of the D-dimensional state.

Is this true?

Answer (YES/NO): NO